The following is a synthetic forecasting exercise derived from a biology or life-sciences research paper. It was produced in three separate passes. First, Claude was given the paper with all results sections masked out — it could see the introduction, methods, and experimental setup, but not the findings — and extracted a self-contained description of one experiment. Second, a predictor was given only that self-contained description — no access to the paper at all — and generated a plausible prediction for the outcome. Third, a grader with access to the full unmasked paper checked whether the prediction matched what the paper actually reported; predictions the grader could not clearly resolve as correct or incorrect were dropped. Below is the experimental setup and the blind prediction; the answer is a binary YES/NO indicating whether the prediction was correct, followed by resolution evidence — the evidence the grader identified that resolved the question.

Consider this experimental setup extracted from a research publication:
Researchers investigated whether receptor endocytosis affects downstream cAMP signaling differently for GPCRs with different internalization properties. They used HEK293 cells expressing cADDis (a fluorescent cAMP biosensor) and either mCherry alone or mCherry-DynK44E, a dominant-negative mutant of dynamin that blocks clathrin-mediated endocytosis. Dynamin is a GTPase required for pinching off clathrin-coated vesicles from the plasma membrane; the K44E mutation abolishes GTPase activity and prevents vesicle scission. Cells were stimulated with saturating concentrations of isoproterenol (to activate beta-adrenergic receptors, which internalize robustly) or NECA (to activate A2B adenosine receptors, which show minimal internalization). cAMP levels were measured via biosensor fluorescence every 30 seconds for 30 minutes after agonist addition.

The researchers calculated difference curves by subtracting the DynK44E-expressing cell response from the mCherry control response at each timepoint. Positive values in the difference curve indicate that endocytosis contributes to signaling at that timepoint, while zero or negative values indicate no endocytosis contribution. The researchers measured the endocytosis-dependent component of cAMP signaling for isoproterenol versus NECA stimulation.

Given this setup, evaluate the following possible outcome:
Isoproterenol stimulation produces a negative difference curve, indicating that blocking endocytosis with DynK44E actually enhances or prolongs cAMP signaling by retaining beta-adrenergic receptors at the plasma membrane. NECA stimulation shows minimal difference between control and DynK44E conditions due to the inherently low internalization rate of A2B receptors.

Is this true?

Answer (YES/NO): NO